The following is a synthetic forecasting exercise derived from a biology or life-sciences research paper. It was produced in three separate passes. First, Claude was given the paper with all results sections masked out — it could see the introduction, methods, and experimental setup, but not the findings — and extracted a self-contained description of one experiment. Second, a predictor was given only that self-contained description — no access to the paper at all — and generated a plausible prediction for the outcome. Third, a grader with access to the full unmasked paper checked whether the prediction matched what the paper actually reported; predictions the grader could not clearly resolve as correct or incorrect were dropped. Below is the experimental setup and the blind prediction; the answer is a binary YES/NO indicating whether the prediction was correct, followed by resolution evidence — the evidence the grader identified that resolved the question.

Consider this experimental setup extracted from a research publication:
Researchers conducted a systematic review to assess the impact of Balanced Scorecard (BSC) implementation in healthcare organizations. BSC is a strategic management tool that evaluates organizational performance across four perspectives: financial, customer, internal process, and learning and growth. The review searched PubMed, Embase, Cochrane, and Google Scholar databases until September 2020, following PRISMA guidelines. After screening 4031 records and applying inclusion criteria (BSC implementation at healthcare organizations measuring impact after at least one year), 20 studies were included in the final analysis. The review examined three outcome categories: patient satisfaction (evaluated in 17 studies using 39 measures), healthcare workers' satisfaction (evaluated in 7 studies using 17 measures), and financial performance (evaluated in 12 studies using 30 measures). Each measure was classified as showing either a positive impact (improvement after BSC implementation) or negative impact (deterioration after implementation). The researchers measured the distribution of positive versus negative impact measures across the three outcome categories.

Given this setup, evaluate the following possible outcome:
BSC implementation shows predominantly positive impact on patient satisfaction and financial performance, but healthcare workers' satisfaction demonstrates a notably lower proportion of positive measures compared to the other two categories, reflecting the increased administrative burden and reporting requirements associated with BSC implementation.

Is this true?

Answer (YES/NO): NO